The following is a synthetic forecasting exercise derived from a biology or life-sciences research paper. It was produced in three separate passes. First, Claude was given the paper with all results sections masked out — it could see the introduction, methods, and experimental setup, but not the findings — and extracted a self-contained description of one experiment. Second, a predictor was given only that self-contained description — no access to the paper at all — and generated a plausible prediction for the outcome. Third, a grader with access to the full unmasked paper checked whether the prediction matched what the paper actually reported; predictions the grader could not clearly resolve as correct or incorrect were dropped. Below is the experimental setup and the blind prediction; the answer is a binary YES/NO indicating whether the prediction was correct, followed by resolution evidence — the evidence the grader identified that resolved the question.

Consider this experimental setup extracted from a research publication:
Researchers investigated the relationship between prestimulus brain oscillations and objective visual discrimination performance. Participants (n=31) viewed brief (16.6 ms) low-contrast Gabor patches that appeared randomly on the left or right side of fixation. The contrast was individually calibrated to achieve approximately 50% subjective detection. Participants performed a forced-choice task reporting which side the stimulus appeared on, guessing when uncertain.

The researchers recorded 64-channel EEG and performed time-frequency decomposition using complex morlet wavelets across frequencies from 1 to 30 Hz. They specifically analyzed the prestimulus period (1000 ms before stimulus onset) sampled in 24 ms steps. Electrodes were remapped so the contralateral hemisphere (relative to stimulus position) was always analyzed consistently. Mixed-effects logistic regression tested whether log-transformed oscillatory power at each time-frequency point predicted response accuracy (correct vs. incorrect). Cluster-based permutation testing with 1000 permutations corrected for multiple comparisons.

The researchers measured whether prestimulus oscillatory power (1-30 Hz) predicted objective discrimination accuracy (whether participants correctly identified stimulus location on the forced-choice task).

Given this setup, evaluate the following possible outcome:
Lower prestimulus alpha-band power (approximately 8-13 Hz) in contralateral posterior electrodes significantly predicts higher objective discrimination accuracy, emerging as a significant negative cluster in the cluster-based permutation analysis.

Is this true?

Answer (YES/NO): NO